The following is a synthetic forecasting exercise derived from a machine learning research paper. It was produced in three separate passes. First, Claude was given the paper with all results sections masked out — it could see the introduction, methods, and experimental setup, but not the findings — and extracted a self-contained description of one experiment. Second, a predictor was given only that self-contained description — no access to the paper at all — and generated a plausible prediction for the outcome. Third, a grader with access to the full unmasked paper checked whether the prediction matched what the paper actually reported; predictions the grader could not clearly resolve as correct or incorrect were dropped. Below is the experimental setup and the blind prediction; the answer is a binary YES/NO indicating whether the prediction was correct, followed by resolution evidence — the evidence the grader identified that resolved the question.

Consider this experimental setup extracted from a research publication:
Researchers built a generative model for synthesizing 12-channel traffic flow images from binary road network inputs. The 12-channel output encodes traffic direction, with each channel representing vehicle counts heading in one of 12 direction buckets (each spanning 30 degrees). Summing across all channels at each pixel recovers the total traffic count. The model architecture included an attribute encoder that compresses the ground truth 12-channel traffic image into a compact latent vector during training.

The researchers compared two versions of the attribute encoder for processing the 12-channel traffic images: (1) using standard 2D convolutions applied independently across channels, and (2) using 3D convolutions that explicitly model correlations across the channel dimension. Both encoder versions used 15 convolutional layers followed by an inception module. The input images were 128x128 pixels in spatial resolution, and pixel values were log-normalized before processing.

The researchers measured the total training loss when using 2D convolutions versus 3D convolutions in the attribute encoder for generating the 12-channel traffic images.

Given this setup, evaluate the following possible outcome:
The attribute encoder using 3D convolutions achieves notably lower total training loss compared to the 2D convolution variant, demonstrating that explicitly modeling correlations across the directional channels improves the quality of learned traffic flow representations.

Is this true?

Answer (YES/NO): YES